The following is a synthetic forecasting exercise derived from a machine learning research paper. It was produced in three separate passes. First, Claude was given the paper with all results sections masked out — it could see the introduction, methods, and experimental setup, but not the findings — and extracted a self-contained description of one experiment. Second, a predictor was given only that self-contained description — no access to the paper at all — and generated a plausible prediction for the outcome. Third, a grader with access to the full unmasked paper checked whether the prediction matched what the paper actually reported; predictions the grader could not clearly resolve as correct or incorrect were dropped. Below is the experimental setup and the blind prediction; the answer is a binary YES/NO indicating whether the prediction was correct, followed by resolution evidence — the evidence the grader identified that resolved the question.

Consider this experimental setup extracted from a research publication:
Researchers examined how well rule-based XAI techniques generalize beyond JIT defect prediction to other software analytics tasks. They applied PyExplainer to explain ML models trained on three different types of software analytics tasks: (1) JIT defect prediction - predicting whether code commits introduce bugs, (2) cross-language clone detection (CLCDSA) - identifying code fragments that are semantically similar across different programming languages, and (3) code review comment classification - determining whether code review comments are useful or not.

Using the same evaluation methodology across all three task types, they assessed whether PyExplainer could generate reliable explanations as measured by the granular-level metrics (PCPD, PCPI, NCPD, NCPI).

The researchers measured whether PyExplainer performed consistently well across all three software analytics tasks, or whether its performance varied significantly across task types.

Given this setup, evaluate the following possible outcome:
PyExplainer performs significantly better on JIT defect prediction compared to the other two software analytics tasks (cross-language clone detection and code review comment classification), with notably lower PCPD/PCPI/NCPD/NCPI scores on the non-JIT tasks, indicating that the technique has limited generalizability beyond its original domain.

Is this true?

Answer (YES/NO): NO